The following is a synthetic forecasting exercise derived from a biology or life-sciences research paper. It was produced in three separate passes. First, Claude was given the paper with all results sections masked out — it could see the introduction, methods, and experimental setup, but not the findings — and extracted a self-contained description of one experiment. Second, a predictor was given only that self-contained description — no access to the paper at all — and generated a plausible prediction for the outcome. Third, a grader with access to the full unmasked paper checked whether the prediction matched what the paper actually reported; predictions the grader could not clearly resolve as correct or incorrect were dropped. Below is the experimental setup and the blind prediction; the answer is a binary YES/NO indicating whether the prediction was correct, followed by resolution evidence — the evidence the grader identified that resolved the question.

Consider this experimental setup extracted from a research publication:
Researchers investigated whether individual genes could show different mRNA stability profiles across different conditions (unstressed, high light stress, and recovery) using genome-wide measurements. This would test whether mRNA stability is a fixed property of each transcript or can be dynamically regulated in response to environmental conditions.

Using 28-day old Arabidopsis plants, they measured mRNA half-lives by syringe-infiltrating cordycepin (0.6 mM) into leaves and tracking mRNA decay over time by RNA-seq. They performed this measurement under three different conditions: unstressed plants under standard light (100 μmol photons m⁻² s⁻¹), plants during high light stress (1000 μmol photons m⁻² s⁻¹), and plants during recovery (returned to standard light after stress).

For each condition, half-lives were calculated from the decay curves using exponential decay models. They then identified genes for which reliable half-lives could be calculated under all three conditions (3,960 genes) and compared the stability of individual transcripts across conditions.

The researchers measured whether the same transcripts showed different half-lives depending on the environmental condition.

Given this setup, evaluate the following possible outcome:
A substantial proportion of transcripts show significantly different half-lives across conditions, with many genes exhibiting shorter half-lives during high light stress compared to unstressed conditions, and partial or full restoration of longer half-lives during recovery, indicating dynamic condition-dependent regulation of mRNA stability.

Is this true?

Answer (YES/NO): YES